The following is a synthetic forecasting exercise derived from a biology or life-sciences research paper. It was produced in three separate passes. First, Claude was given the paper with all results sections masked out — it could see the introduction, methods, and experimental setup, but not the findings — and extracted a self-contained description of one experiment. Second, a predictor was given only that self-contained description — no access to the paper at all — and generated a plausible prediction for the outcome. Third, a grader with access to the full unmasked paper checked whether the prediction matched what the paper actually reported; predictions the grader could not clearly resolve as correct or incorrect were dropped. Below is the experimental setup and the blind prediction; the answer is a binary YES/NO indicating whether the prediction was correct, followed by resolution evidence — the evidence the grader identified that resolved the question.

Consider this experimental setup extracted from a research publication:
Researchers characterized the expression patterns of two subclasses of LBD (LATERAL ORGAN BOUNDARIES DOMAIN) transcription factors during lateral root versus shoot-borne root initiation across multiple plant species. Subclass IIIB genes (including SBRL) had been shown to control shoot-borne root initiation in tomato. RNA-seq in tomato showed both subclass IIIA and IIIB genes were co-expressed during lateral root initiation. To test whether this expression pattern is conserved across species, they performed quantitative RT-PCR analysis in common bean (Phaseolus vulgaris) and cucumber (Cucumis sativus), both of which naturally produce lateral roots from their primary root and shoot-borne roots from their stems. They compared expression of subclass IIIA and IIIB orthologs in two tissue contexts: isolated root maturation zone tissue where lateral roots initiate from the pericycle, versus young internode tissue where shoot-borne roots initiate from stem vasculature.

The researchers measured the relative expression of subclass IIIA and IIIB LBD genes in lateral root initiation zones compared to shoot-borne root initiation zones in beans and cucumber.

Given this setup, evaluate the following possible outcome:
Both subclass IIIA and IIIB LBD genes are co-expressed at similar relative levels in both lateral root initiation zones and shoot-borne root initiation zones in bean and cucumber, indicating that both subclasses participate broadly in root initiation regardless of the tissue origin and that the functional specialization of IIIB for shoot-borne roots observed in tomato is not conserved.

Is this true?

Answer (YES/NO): NO